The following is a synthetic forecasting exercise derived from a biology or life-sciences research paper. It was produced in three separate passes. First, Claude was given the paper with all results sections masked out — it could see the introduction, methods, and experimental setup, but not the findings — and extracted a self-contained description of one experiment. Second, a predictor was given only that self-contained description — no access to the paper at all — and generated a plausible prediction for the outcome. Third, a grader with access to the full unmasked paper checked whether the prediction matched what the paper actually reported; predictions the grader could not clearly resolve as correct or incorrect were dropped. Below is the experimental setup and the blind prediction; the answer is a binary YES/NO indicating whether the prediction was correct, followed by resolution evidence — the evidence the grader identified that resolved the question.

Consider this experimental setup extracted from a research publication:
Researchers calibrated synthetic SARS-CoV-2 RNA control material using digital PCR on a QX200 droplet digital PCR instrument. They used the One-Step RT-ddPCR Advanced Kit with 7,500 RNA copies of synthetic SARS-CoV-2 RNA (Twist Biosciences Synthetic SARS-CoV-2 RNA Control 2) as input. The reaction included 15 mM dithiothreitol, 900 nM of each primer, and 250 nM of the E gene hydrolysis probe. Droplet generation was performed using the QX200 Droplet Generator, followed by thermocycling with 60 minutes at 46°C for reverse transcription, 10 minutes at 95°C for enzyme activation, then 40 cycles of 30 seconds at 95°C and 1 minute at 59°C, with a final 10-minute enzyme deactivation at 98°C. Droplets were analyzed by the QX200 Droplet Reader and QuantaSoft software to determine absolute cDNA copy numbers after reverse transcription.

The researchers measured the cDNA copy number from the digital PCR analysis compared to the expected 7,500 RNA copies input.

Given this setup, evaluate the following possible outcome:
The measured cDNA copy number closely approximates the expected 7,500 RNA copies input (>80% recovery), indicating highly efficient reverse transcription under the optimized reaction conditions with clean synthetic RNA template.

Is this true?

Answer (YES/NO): NO